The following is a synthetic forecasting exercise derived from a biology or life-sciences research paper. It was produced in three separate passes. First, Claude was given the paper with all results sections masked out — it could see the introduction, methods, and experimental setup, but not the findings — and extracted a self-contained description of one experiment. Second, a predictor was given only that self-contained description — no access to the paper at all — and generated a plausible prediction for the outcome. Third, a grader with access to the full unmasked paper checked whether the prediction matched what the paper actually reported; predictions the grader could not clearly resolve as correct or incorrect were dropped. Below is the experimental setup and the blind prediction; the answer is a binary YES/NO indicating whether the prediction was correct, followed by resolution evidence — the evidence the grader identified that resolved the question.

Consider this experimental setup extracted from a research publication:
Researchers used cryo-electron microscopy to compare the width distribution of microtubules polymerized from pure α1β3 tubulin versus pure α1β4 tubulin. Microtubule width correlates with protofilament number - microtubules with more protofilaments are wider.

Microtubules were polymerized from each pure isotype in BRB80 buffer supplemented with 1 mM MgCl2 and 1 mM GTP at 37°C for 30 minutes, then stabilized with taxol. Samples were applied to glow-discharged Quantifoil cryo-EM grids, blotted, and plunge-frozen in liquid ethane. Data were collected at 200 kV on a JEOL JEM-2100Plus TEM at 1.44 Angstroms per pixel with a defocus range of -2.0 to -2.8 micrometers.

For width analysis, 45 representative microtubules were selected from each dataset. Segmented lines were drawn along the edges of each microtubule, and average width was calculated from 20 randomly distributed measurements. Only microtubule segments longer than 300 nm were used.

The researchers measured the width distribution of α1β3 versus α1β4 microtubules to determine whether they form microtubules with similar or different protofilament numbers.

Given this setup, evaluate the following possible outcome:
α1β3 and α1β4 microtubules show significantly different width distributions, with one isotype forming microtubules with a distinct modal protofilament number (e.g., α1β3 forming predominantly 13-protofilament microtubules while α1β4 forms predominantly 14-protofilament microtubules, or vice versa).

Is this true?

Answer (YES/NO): YES